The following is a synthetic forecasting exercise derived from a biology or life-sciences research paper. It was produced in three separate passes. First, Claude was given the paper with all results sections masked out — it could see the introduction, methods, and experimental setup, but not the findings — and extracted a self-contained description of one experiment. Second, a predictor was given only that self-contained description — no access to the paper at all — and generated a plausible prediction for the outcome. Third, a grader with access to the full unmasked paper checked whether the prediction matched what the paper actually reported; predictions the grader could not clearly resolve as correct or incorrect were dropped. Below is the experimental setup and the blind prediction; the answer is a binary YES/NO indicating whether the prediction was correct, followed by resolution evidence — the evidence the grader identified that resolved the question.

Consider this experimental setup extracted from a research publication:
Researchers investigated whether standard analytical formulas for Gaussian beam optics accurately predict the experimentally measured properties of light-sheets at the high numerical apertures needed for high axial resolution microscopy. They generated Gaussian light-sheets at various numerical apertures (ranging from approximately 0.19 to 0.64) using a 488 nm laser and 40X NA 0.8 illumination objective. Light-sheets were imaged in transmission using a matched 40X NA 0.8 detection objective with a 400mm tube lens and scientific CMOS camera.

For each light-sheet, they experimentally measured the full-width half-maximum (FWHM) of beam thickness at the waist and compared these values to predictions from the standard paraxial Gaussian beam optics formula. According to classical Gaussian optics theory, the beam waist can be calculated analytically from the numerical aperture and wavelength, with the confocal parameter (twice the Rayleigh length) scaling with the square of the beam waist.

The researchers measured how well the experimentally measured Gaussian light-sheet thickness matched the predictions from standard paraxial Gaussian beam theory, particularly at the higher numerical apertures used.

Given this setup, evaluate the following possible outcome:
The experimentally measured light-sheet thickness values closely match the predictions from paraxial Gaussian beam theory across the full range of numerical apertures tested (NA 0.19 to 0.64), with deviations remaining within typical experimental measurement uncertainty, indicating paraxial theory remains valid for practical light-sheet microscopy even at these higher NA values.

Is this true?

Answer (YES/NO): NO